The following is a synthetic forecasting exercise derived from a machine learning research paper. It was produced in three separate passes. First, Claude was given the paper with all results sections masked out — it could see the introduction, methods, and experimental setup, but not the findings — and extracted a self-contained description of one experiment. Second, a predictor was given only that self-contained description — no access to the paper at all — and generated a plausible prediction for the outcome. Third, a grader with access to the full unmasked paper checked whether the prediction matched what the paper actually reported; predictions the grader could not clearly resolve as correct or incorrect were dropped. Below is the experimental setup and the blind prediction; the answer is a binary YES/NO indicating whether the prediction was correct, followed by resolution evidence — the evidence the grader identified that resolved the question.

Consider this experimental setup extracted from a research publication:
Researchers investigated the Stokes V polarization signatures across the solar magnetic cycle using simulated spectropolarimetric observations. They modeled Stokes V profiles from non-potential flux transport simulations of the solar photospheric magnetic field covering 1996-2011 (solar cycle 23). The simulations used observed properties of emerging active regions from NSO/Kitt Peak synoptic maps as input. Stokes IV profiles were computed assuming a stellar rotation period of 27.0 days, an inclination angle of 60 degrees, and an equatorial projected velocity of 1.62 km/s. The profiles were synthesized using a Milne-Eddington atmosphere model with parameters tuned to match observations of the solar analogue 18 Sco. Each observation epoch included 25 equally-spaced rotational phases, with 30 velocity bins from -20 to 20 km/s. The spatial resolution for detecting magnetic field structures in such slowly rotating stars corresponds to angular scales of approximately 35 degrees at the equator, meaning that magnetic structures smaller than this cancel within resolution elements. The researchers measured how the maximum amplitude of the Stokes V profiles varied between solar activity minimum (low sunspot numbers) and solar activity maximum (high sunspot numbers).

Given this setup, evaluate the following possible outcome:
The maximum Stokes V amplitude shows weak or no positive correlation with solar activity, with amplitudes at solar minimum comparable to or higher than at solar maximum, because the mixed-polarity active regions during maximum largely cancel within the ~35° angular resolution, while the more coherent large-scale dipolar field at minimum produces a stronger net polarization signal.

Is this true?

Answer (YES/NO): YES